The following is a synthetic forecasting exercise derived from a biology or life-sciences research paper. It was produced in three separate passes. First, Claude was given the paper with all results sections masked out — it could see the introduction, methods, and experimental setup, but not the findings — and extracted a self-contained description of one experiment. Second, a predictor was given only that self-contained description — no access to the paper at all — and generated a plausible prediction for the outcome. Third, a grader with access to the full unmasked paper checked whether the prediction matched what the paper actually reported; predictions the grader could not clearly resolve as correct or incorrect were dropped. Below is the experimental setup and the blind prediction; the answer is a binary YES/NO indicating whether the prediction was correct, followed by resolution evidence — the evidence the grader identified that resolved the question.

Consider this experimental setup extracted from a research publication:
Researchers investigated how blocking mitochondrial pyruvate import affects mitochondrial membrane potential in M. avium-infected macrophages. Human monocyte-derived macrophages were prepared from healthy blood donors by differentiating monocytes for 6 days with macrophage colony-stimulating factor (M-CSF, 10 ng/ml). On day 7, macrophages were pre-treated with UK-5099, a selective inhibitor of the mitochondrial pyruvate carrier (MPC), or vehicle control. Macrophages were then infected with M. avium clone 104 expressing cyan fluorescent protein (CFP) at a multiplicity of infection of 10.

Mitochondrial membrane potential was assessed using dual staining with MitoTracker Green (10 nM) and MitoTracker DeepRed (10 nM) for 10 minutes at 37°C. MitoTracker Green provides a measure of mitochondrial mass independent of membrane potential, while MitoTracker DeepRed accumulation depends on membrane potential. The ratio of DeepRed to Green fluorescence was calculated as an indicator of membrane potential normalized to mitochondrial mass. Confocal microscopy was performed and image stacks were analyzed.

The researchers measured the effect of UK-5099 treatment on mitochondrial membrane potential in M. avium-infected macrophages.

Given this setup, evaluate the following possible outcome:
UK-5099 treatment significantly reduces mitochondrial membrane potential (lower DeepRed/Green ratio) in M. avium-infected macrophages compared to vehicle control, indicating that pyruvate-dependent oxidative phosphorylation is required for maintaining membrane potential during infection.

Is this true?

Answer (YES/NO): NO